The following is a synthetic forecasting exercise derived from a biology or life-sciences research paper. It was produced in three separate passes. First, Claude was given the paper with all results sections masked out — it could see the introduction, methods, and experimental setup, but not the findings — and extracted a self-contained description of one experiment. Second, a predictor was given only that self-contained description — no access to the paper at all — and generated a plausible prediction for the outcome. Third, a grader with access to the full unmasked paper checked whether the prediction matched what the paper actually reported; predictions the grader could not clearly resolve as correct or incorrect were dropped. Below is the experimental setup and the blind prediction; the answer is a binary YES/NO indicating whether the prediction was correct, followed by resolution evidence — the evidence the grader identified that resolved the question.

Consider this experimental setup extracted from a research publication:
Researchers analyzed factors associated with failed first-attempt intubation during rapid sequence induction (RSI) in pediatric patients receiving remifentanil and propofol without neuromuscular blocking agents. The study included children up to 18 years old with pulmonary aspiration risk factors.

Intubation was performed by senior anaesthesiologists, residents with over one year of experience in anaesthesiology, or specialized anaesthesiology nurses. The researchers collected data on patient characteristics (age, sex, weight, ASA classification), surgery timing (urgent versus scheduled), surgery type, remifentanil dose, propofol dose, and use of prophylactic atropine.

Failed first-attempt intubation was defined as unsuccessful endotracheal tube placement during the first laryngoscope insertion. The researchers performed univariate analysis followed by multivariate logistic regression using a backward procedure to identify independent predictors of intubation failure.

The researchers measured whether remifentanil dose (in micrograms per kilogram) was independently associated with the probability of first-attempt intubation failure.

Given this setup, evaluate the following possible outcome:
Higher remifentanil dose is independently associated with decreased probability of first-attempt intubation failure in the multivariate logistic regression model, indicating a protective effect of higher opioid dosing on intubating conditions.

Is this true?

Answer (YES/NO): NO